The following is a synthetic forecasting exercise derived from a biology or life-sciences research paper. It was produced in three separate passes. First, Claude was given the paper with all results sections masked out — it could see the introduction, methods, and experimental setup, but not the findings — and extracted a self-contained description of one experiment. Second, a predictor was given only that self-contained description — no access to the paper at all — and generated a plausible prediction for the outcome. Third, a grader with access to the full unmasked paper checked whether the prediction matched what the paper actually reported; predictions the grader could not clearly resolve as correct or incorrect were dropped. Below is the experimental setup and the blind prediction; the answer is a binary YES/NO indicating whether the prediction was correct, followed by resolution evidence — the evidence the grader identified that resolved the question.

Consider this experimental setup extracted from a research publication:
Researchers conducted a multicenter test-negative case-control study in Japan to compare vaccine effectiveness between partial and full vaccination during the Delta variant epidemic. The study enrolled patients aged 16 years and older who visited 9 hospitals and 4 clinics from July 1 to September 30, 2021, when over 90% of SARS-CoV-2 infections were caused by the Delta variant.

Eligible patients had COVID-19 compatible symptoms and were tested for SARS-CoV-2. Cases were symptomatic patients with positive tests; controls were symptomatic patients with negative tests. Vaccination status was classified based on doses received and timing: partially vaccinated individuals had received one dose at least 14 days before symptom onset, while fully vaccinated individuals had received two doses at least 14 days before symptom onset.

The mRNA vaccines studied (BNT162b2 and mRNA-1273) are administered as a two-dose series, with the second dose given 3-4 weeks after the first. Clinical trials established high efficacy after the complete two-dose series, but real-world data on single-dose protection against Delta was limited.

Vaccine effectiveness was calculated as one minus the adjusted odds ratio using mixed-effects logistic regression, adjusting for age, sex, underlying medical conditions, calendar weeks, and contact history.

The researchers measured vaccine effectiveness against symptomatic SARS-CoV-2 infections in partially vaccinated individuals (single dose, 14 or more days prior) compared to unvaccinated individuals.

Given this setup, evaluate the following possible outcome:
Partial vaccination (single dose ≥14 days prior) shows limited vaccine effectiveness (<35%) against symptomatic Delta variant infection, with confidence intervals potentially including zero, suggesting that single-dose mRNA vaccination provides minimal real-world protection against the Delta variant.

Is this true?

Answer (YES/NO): NO